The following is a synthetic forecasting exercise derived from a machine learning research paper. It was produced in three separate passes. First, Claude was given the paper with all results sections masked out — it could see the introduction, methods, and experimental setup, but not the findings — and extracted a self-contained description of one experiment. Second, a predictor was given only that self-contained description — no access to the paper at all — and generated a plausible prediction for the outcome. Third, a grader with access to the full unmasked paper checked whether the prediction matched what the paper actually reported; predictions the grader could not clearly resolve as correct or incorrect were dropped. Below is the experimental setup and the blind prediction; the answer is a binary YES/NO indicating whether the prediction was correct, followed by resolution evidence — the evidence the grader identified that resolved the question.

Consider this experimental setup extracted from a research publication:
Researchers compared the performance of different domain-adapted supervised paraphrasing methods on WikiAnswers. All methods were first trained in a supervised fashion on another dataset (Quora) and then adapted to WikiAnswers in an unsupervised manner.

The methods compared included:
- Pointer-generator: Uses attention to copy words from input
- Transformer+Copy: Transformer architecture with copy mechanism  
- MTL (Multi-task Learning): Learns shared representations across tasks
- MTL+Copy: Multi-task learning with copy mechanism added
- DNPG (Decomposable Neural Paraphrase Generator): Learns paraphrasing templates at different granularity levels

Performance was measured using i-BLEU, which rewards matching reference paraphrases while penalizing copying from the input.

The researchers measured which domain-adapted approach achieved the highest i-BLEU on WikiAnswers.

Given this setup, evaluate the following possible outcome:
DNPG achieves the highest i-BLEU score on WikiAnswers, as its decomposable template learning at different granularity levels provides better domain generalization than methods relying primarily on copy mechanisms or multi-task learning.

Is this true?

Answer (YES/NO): YES